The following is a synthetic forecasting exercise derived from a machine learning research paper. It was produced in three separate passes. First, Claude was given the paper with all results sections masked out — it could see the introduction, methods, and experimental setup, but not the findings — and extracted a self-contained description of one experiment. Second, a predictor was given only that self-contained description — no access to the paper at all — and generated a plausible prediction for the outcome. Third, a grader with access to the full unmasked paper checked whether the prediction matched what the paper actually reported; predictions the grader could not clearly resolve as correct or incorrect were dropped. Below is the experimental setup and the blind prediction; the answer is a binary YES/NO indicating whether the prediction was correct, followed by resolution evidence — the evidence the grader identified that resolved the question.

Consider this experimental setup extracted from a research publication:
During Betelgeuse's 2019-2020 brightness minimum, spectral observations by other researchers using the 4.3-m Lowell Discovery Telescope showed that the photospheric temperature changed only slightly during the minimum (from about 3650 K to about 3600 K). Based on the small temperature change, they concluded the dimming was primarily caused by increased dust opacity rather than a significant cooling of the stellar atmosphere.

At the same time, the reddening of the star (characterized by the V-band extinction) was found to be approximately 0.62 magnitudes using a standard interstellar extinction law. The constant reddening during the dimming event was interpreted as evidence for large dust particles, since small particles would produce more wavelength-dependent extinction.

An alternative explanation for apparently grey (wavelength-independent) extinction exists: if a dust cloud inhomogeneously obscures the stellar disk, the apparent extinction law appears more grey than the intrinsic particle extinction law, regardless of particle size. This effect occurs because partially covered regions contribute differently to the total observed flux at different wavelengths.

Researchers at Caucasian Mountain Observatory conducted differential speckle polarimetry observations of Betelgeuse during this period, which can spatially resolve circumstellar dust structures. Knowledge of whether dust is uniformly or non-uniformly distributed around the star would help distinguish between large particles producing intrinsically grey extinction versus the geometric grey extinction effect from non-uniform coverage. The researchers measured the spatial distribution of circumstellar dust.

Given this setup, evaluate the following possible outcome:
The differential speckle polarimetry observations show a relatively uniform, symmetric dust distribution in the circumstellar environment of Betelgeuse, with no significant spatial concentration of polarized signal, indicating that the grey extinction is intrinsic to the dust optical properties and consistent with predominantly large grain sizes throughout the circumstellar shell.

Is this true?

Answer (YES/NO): NO